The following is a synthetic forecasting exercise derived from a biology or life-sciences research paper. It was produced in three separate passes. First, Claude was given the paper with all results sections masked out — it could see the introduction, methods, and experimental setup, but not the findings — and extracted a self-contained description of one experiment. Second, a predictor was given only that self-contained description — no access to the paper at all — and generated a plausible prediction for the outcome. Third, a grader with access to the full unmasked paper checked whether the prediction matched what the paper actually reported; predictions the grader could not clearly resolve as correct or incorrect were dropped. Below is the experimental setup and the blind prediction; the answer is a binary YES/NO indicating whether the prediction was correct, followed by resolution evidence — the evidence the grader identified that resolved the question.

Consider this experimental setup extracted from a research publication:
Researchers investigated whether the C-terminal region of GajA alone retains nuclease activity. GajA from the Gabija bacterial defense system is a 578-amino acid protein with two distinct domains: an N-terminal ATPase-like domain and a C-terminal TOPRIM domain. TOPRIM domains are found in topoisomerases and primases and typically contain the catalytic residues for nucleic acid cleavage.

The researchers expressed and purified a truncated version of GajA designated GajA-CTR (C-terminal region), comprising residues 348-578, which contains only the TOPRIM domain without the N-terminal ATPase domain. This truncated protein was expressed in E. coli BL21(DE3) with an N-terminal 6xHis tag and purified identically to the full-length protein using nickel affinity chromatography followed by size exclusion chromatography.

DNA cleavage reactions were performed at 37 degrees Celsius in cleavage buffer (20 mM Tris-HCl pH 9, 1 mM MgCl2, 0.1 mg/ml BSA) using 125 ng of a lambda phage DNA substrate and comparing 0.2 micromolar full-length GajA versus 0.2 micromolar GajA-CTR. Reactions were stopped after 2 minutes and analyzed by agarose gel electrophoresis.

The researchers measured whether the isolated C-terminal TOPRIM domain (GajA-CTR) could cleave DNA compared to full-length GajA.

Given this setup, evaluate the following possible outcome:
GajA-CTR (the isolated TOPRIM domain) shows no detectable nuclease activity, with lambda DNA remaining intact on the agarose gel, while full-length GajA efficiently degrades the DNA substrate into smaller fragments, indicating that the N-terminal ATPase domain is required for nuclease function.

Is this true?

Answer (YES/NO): YES